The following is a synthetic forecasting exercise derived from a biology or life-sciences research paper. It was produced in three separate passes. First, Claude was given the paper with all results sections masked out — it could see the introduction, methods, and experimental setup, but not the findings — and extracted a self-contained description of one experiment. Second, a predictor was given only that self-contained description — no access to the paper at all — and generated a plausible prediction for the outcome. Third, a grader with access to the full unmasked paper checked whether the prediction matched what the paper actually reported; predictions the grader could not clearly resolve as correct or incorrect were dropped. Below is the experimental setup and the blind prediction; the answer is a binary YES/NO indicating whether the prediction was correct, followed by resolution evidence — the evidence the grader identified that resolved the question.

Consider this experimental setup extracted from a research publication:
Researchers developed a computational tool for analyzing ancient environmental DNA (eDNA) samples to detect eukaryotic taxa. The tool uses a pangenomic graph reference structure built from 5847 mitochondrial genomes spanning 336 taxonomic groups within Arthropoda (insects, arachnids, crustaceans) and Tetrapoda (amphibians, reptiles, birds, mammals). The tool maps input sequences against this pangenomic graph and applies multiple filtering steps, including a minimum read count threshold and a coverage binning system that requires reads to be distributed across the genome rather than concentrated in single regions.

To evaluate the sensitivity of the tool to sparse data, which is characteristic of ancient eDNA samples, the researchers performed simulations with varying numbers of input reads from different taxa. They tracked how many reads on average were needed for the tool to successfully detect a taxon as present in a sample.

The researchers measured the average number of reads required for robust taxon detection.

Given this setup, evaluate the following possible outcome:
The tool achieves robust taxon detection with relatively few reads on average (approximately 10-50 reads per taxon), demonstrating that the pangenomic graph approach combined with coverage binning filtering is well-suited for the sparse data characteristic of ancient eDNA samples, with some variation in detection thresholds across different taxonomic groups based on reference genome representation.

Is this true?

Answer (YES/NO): NO